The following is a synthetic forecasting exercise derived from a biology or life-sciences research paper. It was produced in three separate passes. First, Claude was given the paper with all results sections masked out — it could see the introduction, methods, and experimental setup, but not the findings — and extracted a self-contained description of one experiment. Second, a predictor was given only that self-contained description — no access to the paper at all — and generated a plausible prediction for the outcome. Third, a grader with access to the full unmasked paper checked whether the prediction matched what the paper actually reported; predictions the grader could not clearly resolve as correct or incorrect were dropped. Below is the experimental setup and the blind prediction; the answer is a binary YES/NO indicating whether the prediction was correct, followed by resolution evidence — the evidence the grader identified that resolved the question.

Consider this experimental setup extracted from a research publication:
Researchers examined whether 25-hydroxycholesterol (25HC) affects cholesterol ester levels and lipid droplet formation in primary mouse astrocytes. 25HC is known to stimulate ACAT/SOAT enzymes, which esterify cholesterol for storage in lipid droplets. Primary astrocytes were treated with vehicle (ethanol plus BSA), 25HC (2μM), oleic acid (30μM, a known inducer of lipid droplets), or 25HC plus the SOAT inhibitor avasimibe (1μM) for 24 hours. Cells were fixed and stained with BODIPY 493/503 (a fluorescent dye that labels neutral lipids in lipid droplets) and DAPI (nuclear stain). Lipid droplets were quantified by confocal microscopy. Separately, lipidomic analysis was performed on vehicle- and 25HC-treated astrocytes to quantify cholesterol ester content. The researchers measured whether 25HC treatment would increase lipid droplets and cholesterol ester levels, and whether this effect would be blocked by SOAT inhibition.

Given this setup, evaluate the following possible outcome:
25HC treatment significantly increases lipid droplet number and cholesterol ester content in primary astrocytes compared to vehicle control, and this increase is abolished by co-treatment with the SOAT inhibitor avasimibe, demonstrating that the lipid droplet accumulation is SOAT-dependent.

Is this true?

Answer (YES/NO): YES